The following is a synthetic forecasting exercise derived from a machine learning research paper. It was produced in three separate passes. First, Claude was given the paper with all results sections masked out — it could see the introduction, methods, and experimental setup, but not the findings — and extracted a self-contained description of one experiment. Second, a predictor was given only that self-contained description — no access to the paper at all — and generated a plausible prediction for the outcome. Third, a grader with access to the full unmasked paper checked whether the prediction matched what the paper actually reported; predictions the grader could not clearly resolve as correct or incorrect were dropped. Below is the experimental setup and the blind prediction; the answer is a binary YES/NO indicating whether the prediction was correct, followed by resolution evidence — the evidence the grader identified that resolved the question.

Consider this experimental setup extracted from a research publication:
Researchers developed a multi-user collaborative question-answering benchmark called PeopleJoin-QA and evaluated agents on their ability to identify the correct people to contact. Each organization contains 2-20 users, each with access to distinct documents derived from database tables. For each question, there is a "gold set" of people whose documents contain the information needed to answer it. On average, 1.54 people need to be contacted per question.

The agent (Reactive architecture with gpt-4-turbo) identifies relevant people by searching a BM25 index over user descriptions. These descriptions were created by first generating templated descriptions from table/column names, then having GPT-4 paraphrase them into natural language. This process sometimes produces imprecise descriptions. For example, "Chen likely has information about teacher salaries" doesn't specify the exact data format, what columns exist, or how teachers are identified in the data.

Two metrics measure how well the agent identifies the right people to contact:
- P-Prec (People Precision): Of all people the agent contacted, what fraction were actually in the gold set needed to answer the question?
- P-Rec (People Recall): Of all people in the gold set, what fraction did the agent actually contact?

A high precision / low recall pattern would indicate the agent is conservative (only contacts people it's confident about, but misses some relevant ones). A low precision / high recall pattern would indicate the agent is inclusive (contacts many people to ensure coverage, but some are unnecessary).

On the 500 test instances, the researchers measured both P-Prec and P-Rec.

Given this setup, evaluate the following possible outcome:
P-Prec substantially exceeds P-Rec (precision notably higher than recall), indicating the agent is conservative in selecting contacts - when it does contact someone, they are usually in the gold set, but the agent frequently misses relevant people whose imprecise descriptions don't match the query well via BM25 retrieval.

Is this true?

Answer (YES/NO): NO